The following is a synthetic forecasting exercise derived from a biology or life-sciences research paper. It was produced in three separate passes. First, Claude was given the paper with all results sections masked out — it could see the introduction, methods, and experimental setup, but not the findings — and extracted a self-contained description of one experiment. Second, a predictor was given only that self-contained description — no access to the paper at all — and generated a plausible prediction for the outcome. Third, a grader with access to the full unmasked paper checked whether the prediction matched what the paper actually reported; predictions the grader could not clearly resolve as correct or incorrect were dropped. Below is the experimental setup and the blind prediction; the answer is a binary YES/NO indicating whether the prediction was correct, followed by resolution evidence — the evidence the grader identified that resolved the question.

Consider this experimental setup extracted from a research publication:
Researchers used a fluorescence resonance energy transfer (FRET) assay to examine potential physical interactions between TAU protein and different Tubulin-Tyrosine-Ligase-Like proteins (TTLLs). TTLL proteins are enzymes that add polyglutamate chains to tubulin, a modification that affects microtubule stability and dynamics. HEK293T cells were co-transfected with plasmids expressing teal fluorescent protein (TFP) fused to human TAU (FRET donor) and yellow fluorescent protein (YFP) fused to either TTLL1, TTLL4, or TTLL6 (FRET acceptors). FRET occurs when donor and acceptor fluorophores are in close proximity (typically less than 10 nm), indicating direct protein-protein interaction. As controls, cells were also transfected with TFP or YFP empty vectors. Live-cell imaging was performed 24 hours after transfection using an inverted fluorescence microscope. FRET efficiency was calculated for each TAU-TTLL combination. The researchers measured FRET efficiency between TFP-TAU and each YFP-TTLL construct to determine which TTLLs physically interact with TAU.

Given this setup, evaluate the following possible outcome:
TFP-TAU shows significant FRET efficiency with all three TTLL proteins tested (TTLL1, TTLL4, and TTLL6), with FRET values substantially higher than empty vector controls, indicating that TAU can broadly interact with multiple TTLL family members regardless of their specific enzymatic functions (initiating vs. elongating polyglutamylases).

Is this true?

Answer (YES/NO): NO